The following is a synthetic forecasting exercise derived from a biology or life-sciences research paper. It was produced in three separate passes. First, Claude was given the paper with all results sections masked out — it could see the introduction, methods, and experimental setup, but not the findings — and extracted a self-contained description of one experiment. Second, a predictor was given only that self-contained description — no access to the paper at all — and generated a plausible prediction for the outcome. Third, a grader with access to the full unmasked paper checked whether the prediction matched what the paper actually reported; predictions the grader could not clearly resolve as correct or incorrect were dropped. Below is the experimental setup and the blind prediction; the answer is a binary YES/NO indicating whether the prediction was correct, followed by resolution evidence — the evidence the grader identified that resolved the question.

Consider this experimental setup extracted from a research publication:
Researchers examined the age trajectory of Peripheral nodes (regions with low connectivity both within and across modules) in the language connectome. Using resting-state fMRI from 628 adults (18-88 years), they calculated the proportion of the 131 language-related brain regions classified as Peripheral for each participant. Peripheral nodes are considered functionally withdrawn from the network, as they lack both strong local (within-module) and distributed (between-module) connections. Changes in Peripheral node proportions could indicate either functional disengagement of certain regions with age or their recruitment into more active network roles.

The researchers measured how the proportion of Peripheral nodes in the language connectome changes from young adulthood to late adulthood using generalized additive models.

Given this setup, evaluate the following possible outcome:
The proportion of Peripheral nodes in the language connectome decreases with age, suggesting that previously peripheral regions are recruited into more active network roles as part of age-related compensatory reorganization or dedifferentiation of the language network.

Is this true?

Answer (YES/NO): NO